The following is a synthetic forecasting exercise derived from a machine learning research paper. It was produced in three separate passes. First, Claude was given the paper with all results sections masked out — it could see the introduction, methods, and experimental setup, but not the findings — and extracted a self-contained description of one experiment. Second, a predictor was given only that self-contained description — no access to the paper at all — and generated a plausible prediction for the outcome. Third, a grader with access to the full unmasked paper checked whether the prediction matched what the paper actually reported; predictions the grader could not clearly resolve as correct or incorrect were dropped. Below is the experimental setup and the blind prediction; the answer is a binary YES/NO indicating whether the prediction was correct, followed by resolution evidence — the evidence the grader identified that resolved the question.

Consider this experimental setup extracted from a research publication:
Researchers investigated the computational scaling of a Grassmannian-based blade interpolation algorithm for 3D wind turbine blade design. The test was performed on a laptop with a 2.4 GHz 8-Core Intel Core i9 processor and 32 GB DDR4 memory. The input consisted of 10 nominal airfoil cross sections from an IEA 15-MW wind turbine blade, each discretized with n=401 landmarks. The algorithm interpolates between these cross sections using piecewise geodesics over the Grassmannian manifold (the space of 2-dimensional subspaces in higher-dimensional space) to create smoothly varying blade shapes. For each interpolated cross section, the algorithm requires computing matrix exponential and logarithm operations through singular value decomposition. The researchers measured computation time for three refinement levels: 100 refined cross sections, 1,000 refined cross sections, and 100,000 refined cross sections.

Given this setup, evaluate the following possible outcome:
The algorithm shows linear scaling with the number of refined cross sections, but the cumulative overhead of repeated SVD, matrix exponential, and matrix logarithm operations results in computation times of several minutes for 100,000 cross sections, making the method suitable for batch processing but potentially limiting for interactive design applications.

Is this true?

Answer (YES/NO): NO